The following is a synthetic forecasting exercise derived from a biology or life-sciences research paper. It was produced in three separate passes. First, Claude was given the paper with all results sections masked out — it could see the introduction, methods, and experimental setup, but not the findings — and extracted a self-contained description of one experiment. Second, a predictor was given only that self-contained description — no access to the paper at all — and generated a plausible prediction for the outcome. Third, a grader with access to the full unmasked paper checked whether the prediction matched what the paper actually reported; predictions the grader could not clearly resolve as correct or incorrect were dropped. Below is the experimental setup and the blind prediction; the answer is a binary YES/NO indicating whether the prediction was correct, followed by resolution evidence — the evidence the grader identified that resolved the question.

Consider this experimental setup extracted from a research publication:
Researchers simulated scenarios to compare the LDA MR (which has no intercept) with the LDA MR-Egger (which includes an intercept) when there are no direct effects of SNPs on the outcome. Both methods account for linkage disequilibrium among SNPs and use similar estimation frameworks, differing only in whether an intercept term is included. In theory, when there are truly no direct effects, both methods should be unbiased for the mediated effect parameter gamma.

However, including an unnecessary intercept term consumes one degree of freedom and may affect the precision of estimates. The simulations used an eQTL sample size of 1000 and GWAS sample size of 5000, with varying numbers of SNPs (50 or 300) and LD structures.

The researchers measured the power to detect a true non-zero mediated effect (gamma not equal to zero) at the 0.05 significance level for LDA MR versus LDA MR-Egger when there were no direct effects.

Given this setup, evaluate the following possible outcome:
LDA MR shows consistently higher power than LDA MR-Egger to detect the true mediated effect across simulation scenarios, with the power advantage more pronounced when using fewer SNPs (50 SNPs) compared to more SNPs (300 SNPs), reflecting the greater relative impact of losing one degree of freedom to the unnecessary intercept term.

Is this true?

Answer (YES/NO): NO